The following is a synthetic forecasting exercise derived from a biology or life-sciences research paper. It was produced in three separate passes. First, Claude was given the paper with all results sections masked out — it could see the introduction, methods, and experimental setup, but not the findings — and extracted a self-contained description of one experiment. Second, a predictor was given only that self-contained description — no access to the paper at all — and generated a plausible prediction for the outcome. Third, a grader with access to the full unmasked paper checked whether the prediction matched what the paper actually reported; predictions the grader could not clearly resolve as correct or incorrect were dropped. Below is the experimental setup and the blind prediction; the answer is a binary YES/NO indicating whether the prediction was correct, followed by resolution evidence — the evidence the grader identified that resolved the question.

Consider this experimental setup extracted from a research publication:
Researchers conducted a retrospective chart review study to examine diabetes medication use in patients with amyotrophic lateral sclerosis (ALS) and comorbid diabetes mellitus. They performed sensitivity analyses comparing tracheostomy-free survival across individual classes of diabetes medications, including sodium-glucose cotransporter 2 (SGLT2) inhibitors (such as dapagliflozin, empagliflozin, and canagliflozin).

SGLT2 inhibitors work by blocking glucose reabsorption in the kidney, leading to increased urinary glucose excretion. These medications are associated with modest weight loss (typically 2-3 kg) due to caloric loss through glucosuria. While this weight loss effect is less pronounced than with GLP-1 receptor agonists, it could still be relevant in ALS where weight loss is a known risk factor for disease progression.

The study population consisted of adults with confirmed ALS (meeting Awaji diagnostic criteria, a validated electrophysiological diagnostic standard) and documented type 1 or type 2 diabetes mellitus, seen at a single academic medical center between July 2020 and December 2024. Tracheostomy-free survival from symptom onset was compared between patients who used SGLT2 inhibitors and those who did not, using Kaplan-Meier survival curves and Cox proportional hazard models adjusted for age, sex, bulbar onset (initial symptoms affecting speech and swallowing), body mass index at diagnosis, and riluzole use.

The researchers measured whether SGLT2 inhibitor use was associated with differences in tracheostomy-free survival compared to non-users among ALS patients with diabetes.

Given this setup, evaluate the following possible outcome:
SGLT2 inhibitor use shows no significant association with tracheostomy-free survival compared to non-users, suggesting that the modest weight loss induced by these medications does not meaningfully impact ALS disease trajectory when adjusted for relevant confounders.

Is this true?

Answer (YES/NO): YES